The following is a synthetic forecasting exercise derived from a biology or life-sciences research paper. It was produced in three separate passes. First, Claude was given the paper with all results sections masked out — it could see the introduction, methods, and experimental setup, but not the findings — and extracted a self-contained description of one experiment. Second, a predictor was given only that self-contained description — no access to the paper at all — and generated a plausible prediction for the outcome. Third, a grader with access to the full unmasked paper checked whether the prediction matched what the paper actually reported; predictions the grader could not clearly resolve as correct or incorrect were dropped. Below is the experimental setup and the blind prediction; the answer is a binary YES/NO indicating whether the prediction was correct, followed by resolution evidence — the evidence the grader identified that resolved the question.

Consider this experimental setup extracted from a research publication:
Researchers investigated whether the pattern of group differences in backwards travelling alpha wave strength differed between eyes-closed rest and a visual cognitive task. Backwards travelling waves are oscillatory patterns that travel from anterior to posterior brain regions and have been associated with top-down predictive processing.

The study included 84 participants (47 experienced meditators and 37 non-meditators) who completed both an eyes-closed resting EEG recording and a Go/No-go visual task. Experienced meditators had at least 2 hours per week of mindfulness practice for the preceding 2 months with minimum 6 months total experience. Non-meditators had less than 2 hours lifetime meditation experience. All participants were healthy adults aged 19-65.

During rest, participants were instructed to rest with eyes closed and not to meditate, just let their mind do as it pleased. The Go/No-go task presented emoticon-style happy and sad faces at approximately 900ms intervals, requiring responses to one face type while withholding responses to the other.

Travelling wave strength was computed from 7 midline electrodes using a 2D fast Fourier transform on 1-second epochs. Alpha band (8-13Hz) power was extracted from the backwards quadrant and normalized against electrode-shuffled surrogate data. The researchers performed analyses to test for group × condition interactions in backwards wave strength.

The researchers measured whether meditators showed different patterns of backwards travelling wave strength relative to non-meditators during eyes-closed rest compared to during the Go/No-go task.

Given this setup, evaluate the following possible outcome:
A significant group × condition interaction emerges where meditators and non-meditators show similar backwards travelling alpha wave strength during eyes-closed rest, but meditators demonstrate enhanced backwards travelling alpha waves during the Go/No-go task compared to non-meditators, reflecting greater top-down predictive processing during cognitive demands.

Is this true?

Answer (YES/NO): NO